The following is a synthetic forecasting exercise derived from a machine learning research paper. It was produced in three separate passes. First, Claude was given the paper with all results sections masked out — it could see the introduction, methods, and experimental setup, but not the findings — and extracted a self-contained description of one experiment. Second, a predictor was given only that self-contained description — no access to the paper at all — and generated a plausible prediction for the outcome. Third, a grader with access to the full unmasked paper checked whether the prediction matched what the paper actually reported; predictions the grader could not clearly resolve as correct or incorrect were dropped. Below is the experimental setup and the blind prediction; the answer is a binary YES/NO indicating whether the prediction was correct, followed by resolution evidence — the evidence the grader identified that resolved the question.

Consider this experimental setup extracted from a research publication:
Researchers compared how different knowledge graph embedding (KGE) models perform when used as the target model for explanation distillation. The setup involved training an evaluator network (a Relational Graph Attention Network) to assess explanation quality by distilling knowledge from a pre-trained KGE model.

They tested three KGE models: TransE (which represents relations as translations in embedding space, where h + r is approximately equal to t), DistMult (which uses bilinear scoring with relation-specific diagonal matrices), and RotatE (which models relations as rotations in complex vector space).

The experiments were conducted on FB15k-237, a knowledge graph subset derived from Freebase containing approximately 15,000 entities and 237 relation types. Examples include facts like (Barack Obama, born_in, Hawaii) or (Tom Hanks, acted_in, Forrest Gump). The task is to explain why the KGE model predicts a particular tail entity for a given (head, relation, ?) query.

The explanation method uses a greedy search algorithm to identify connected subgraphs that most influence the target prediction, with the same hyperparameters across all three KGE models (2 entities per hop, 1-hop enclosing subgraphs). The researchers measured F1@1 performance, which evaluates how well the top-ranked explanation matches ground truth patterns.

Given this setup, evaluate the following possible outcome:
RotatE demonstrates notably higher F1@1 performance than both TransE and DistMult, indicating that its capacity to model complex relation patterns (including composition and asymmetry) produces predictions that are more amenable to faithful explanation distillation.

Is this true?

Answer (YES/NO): NO